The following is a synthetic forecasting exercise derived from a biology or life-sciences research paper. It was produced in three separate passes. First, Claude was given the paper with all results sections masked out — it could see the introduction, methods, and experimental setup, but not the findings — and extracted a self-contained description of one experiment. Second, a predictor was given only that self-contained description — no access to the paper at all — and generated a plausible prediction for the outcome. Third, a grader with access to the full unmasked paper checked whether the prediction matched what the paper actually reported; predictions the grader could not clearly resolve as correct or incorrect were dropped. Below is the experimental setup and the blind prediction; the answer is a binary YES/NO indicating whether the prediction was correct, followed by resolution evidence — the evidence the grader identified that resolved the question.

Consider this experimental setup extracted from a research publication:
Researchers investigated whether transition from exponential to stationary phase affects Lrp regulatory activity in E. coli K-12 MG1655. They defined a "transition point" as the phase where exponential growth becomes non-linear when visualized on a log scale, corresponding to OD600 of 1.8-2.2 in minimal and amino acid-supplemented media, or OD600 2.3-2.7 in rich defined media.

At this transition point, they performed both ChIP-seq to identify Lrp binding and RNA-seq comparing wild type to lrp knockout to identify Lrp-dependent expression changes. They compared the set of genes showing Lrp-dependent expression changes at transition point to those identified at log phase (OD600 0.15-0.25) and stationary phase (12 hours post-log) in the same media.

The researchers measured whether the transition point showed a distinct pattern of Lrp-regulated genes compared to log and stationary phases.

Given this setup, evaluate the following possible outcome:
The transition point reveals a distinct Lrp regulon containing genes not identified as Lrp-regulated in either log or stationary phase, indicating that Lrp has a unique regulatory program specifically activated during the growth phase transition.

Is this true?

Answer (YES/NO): YES